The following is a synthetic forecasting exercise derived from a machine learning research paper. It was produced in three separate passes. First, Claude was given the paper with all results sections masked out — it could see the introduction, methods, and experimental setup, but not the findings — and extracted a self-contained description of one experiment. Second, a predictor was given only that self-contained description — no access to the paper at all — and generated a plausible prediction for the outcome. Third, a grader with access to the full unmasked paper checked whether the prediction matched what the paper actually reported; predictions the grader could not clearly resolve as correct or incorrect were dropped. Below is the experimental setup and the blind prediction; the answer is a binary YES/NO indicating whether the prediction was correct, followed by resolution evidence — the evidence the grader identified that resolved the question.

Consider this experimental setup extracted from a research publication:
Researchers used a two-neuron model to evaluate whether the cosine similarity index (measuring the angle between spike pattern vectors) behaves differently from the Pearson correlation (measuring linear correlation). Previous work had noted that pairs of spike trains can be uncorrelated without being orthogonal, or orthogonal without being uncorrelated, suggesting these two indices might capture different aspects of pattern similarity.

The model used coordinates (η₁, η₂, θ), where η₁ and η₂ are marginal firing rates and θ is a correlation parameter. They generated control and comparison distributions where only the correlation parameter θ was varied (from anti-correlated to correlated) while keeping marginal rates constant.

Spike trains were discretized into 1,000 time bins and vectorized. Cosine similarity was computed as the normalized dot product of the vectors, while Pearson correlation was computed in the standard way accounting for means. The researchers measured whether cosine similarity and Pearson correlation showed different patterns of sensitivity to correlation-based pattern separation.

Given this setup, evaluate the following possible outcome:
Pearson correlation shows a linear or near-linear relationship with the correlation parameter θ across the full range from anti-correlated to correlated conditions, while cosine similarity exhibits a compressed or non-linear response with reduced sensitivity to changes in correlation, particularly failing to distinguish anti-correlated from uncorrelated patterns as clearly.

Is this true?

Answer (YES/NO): NO